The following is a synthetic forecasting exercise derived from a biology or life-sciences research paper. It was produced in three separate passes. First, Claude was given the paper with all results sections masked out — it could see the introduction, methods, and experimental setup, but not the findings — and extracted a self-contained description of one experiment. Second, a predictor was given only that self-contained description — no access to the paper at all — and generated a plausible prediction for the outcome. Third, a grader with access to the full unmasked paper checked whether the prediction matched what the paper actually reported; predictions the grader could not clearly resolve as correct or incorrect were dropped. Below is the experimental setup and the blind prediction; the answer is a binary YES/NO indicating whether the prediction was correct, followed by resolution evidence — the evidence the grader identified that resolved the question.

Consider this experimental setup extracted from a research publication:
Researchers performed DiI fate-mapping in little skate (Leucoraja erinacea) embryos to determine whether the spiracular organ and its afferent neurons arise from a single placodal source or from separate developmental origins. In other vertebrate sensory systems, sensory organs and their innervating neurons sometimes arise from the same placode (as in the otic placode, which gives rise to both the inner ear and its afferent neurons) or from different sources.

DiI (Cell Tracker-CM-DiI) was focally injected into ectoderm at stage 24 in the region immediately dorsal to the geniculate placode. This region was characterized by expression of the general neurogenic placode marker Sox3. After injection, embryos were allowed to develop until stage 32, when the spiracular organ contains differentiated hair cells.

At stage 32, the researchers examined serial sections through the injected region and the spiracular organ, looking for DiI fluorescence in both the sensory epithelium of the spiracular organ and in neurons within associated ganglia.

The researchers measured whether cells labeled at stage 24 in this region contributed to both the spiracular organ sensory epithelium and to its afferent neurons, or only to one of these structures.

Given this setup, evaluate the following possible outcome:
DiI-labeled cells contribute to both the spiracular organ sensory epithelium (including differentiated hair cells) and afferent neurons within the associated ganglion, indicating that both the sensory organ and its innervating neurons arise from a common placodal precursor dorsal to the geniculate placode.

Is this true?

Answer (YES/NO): YES